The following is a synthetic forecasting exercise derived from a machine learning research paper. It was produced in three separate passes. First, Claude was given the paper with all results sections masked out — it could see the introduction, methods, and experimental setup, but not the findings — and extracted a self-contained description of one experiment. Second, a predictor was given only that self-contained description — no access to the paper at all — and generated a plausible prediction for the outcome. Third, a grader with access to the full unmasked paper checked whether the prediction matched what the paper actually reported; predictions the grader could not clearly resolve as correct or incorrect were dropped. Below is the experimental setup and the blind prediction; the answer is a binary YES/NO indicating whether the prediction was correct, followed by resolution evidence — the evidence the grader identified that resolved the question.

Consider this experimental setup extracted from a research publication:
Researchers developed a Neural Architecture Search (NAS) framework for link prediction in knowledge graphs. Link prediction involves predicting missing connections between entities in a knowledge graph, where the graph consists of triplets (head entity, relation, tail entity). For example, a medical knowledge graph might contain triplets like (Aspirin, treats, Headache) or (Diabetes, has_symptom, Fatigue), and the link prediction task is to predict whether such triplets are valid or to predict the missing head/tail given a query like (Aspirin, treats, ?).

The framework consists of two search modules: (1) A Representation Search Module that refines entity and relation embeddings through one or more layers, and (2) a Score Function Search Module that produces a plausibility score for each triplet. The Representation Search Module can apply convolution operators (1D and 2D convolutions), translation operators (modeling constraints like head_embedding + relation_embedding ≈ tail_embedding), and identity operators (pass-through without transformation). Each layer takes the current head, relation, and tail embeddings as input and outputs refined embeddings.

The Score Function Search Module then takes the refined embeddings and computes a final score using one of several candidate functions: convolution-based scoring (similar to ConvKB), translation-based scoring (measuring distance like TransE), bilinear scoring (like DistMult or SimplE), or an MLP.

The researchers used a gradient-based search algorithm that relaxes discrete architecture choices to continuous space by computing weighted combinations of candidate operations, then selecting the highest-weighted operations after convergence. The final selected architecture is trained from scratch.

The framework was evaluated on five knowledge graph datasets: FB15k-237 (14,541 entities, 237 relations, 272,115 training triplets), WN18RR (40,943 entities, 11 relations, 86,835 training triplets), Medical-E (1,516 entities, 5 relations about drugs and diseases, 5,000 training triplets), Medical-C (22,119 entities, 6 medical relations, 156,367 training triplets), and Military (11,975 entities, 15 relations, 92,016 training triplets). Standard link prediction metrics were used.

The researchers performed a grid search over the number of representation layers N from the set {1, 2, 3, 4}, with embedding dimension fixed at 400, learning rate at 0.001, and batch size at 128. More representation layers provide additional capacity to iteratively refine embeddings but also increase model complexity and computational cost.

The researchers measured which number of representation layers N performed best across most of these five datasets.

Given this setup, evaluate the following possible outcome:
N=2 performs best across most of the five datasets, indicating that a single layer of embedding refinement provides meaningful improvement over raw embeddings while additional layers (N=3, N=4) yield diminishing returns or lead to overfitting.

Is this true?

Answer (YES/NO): NO